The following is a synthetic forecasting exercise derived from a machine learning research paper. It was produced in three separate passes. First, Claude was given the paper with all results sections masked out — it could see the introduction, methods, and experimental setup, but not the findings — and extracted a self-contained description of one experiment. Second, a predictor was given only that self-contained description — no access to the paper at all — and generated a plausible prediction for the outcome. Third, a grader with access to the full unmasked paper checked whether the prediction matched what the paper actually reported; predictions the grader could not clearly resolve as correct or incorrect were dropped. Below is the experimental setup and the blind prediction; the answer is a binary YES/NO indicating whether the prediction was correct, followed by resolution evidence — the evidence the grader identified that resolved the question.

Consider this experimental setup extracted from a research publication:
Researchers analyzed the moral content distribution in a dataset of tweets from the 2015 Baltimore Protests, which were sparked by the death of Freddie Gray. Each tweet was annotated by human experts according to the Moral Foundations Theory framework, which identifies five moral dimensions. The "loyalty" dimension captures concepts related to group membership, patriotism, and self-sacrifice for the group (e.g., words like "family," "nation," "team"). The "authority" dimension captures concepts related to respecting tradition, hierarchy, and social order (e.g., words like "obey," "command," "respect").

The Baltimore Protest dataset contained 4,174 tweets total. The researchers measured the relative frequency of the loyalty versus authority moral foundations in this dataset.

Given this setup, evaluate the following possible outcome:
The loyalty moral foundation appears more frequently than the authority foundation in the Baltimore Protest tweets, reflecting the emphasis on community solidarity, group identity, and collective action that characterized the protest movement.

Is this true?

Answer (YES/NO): YES